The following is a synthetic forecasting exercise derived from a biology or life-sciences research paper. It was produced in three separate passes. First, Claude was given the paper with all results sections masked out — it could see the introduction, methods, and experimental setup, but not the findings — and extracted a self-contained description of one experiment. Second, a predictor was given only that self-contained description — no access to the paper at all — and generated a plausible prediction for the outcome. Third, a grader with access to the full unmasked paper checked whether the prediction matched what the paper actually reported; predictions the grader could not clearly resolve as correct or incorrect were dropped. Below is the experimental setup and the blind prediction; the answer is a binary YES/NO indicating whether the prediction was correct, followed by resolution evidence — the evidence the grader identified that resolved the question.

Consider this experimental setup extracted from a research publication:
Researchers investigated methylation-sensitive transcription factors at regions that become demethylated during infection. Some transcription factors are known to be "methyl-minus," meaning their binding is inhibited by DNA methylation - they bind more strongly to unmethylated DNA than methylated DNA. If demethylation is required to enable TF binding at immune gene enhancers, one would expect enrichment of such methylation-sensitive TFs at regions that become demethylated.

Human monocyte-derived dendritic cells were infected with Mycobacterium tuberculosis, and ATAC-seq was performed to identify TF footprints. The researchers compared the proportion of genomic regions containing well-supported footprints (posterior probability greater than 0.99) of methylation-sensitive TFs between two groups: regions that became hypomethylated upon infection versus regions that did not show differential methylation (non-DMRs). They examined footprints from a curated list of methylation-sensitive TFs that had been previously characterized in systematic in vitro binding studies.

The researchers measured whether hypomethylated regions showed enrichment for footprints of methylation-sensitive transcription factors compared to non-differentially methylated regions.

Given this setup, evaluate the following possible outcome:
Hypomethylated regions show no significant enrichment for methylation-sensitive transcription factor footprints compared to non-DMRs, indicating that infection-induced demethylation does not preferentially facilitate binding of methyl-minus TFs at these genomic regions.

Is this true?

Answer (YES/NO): NO